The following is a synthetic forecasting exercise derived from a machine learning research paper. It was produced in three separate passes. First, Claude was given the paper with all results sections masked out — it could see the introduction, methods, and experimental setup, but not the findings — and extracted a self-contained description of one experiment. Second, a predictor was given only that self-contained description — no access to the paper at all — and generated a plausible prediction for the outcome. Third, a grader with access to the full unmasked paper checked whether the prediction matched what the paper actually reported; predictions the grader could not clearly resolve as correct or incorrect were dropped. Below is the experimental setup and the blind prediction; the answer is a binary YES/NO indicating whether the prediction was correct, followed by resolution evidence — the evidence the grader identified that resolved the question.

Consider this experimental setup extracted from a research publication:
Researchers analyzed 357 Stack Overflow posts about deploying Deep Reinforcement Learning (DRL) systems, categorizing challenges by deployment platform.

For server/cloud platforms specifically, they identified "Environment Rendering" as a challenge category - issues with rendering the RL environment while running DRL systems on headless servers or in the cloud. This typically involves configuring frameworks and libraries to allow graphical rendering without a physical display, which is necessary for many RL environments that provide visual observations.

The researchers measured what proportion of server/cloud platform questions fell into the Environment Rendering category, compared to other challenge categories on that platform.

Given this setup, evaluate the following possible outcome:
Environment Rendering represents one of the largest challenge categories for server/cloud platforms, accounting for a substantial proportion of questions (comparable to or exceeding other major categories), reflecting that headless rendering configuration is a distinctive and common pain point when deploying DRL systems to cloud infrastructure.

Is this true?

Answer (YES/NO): YES